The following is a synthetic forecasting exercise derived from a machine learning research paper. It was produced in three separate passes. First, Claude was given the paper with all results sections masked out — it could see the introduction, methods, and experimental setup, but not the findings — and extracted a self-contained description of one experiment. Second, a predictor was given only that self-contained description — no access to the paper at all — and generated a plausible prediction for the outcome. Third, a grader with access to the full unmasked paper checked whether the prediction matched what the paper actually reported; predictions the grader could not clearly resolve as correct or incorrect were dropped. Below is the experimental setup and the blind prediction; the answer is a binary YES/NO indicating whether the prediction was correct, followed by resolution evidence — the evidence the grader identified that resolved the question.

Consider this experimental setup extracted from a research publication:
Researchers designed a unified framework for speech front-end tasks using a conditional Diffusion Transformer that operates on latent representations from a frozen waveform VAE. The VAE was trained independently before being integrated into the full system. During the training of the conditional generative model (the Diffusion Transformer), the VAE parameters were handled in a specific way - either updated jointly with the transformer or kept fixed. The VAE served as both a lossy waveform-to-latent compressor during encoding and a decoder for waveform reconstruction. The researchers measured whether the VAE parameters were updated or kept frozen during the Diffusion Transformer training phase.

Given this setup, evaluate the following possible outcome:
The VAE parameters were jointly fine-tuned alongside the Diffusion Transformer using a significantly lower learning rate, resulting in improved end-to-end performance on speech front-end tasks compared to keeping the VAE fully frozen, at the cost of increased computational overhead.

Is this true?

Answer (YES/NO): NO